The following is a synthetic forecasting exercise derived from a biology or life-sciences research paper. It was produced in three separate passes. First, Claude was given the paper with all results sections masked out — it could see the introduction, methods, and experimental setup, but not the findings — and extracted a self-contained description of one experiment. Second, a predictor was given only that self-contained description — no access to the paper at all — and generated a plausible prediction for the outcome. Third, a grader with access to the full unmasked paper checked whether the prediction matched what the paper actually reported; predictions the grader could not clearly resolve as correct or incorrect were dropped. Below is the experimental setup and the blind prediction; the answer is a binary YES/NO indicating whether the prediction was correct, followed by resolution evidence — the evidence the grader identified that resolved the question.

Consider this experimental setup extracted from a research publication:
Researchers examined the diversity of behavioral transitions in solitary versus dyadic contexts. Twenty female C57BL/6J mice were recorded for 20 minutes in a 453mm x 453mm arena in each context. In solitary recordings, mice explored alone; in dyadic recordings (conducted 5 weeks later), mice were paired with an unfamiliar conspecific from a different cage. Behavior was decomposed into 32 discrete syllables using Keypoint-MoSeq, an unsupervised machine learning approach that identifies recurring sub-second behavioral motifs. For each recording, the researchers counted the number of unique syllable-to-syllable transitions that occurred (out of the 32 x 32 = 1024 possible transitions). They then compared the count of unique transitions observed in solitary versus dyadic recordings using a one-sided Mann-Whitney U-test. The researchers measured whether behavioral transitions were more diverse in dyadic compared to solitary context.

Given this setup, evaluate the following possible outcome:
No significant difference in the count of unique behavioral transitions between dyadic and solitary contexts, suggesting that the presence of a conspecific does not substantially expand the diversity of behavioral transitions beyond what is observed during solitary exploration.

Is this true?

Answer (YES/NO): NO